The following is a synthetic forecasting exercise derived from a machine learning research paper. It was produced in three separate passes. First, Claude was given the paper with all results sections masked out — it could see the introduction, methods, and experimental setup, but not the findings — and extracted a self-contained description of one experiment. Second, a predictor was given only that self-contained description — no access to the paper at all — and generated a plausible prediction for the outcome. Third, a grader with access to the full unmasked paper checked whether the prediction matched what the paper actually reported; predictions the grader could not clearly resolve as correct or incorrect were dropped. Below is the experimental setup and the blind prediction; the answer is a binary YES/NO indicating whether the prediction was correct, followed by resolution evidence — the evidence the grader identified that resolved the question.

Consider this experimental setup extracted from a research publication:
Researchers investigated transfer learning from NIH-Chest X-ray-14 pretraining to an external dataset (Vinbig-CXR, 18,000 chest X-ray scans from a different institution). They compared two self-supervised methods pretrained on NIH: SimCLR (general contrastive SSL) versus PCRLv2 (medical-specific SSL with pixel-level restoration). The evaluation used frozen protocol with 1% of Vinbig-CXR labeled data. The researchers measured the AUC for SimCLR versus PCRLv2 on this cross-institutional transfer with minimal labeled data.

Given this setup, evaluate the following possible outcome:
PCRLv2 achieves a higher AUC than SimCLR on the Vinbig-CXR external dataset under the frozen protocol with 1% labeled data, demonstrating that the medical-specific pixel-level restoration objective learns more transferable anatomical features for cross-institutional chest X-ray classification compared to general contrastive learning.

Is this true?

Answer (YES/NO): NO